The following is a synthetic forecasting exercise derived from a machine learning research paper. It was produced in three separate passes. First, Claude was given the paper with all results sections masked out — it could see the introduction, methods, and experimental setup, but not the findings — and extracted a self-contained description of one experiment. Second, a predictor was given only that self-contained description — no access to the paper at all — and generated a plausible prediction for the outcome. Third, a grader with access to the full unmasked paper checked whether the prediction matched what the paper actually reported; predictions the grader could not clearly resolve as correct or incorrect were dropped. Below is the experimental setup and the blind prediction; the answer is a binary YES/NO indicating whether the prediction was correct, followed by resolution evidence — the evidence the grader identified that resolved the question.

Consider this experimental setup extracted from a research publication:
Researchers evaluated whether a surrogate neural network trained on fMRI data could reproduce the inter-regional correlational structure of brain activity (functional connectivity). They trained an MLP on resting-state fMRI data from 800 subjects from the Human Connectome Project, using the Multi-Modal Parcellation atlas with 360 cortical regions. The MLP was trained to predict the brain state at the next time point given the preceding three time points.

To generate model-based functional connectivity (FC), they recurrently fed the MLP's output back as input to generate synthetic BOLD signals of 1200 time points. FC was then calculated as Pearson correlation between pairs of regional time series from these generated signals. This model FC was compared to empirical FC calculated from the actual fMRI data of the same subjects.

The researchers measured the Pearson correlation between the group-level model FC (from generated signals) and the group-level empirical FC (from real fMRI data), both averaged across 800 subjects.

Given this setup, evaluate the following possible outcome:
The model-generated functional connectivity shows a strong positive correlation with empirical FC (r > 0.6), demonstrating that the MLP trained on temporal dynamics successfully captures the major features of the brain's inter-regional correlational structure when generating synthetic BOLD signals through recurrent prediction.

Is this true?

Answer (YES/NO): YES